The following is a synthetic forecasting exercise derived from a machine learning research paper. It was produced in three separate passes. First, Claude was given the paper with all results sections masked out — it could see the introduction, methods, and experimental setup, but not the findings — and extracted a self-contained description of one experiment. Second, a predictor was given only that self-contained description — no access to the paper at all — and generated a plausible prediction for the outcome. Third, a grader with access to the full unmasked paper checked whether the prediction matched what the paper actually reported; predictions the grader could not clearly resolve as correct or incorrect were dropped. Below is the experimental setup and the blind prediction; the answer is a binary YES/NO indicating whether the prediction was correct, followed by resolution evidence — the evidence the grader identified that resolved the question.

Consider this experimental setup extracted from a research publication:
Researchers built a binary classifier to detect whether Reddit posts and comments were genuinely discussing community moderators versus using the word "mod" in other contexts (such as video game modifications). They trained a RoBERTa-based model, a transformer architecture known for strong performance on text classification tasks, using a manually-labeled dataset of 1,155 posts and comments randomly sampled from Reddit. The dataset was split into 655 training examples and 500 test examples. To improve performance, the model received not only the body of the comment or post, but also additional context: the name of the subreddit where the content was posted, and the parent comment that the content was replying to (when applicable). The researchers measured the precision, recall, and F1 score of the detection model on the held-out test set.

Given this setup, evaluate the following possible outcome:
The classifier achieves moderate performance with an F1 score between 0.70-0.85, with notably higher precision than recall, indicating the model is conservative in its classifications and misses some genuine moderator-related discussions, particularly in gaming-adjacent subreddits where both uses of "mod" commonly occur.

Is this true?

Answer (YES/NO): NO